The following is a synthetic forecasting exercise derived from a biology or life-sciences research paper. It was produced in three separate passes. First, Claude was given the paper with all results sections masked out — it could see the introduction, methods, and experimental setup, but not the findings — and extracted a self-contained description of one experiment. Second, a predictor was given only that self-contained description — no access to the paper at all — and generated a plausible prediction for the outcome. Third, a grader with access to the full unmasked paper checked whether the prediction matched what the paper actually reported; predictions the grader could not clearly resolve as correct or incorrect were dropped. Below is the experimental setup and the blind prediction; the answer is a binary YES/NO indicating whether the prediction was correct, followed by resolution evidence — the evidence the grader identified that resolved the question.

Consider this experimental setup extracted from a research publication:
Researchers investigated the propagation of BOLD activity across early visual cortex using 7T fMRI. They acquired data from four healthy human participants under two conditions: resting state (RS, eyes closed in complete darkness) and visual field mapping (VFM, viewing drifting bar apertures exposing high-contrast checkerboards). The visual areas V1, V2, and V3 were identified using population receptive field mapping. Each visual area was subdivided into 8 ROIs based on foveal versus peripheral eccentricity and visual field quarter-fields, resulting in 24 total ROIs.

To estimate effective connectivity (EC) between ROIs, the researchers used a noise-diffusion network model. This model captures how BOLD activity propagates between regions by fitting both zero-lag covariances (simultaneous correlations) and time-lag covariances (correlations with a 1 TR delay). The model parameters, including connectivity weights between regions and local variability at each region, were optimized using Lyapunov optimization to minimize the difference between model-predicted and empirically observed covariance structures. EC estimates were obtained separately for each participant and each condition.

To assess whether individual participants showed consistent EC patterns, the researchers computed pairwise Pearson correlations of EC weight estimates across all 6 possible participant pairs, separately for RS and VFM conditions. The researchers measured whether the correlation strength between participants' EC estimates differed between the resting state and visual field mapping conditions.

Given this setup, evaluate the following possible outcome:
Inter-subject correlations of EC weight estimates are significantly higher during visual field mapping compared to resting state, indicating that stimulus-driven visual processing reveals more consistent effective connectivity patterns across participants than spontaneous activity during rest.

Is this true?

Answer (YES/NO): YES